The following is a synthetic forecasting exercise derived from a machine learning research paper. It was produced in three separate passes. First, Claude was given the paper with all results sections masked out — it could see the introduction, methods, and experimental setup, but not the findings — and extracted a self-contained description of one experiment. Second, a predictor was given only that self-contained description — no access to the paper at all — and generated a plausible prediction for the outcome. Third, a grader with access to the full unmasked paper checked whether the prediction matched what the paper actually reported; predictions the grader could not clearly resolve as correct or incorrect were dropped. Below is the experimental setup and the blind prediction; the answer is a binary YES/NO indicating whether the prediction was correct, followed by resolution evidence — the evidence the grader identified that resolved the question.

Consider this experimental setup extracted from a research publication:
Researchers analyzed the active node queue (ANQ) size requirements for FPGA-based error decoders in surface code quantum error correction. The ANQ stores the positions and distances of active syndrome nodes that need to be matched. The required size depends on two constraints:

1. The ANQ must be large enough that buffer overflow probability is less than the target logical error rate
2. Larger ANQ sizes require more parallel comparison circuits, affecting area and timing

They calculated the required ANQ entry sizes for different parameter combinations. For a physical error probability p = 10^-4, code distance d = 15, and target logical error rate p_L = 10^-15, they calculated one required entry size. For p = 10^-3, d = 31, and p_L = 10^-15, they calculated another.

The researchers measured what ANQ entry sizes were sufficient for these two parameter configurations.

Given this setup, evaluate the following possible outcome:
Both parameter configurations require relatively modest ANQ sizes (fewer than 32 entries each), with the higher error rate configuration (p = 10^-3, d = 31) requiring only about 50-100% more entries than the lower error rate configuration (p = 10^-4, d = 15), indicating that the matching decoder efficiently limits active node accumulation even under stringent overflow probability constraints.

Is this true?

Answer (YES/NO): NO